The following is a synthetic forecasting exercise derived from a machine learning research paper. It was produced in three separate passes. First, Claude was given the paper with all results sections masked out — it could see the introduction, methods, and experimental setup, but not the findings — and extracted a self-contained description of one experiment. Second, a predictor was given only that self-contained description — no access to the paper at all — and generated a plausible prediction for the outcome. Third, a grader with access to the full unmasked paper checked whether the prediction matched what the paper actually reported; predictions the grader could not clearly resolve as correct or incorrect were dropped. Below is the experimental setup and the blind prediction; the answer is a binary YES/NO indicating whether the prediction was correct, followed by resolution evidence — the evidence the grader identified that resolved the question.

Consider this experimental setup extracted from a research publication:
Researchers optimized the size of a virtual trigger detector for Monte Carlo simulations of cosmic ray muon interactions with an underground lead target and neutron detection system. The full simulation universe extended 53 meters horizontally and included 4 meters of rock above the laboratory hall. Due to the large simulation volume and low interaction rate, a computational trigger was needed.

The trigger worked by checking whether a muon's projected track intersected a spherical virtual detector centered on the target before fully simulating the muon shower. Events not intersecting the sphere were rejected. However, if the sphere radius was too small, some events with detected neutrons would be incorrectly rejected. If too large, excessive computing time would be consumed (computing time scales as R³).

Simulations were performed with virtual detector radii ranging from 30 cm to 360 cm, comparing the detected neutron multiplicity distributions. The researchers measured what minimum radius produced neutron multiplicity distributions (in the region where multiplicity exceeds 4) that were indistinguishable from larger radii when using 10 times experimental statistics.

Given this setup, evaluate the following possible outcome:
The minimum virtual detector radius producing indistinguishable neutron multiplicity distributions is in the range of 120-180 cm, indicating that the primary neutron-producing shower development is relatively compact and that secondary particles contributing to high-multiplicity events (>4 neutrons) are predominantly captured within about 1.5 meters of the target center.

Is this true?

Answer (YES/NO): NO